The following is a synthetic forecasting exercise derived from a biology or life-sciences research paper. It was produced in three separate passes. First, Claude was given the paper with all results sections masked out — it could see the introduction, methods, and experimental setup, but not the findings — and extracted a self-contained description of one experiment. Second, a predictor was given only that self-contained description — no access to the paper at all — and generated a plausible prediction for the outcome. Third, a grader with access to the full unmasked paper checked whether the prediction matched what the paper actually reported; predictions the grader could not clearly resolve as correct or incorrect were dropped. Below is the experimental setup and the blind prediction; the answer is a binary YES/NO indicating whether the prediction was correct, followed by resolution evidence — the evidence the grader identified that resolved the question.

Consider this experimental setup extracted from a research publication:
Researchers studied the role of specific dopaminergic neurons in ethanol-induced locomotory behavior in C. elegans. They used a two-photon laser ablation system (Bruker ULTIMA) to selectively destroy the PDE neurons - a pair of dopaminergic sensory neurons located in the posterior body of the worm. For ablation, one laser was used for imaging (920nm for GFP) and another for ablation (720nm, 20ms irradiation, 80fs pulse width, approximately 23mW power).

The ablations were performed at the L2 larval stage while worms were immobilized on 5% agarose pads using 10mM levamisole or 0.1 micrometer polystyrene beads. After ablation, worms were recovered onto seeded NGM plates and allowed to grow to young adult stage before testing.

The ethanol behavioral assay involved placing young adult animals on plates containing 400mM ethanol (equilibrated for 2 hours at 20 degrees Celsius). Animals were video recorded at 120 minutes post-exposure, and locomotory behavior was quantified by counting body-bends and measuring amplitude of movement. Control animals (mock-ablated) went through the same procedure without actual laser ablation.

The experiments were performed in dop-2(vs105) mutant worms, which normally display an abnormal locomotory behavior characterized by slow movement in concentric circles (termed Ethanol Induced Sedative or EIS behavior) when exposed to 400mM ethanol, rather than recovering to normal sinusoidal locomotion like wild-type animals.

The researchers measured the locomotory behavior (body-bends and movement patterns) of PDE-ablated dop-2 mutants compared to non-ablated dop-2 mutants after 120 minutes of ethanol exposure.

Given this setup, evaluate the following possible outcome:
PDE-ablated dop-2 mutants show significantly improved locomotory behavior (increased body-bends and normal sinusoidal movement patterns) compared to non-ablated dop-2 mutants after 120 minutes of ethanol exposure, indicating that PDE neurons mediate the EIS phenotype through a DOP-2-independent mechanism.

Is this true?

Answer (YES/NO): NO